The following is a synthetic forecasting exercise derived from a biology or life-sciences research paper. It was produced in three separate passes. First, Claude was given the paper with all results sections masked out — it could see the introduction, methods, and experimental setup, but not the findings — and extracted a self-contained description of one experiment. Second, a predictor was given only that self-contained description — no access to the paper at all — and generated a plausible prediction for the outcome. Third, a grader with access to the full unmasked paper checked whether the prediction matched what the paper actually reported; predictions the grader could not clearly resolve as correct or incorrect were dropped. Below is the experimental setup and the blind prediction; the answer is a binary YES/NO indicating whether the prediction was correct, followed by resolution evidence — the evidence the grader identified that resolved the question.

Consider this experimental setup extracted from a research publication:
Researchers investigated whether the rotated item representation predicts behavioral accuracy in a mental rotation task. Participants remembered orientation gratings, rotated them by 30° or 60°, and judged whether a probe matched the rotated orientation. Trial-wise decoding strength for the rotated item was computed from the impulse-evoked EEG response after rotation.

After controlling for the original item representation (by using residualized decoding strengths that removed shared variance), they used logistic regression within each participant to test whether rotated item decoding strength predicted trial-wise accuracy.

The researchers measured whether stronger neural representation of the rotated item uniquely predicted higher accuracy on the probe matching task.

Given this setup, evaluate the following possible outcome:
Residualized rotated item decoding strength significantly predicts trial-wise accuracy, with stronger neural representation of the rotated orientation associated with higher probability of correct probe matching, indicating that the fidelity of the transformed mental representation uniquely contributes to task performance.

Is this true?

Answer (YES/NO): NO